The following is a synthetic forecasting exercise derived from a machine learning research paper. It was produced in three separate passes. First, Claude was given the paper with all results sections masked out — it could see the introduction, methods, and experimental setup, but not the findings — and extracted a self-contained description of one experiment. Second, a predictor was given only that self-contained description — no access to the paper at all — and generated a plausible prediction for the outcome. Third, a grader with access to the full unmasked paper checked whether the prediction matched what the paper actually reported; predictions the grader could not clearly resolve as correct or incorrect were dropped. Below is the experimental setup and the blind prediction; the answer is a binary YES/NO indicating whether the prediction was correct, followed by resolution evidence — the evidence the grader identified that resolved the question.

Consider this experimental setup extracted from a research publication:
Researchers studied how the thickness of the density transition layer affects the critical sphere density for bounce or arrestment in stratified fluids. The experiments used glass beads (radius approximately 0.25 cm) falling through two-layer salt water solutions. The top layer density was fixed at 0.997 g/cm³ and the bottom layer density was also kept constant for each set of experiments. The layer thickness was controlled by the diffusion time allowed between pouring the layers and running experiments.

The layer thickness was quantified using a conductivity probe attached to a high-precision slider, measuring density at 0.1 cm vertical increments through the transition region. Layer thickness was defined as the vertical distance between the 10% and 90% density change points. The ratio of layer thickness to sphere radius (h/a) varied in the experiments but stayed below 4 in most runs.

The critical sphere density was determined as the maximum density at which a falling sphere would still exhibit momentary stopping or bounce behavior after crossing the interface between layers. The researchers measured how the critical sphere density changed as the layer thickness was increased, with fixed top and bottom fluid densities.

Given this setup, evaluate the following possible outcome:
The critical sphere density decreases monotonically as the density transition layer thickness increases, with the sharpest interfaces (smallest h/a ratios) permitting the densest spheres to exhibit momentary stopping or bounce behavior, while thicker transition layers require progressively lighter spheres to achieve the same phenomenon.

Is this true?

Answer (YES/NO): YES